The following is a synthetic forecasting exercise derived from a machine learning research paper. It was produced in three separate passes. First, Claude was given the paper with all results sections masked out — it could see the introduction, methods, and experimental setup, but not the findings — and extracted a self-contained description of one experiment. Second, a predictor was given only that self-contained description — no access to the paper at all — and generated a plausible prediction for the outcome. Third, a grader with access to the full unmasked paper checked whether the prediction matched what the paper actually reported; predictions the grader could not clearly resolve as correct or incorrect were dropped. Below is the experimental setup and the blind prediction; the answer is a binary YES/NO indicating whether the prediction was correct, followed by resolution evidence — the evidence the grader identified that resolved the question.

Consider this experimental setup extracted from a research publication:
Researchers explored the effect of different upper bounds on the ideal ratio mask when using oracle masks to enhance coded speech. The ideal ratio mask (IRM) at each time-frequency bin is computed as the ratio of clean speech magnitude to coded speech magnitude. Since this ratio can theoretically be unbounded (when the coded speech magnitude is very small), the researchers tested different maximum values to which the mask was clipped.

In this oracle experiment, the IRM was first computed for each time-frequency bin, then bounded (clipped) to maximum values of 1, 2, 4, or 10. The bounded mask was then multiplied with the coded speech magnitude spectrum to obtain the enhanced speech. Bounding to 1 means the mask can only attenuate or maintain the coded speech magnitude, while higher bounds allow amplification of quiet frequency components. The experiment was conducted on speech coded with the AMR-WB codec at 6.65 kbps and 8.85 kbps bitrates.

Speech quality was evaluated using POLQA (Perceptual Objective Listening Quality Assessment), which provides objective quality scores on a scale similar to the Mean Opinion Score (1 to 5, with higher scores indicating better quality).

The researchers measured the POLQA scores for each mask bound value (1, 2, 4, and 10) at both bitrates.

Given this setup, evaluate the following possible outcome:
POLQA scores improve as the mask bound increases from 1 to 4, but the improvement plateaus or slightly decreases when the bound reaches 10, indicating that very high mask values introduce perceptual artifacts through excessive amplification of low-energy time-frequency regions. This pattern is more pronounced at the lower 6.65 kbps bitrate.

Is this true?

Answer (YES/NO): NO